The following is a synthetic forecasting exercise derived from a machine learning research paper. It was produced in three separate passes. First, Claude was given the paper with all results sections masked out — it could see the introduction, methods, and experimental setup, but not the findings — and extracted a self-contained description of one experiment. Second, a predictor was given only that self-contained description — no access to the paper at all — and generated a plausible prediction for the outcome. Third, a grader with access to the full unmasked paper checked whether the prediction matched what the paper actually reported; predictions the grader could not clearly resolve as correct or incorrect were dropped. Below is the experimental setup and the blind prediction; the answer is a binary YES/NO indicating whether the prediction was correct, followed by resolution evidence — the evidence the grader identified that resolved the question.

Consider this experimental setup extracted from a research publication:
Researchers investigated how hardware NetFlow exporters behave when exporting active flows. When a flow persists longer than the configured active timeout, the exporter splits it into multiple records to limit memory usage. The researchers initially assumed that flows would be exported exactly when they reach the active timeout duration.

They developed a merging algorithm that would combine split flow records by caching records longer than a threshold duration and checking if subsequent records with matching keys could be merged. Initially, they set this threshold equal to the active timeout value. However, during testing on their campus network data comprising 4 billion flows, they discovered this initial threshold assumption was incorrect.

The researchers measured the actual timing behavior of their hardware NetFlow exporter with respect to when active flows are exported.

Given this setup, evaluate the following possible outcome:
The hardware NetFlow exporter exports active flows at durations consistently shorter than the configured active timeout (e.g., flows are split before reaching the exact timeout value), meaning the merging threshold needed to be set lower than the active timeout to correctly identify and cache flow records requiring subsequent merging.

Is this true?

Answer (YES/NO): YES